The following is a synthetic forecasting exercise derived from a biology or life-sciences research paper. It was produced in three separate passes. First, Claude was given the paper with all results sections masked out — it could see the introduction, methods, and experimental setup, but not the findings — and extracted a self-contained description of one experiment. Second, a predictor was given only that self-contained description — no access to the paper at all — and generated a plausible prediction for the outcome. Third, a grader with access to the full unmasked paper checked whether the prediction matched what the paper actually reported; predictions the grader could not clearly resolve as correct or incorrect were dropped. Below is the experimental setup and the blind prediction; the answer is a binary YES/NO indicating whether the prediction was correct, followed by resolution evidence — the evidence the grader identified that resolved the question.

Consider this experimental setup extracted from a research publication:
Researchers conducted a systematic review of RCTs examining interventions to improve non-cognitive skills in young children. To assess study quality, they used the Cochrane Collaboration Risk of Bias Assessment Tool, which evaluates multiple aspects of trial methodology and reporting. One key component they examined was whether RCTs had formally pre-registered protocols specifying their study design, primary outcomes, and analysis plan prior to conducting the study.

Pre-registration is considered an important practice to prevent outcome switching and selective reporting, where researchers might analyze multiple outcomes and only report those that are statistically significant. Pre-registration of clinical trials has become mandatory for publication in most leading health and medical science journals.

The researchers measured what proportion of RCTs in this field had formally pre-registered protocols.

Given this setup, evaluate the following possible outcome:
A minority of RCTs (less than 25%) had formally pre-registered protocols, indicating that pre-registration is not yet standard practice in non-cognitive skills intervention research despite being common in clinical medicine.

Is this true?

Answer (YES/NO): NO